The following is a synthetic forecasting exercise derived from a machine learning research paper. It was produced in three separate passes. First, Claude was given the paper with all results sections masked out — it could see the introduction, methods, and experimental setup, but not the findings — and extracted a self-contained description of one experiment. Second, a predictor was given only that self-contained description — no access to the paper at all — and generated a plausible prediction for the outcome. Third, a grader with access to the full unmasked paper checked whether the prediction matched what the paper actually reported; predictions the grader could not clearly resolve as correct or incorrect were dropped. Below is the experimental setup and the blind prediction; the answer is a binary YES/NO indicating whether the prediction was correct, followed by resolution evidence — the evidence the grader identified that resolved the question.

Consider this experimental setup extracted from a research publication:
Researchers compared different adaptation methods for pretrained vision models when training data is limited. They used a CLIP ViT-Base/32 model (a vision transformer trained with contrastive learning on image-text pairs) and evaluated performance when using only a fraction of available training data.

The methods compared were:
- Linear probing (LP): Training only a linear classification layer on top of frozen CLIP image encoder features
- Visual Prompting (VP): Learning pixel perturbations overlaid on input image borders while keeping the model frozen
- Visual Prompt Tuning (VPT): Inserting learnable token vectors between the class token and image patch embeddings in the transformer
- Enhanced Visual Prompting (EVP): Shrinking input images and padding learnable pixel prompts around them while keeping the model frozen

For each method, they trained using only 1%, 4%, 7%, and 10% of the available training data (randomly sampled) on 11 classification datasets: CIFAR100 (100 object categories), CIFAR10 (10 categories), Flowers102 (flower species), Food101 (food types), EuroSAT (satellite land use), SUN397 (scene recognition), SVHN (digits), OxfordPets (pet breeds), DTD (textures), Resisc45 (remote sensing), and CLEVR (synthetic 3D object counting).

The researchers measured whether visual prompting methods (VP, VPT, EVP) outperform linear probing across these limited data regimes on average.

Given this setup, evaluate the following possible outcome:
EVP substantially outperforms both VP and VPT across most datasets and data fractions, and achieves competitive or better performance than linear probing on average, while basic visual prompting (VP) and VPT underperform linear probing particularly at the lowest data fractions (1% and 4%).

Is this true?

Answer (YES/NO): NO